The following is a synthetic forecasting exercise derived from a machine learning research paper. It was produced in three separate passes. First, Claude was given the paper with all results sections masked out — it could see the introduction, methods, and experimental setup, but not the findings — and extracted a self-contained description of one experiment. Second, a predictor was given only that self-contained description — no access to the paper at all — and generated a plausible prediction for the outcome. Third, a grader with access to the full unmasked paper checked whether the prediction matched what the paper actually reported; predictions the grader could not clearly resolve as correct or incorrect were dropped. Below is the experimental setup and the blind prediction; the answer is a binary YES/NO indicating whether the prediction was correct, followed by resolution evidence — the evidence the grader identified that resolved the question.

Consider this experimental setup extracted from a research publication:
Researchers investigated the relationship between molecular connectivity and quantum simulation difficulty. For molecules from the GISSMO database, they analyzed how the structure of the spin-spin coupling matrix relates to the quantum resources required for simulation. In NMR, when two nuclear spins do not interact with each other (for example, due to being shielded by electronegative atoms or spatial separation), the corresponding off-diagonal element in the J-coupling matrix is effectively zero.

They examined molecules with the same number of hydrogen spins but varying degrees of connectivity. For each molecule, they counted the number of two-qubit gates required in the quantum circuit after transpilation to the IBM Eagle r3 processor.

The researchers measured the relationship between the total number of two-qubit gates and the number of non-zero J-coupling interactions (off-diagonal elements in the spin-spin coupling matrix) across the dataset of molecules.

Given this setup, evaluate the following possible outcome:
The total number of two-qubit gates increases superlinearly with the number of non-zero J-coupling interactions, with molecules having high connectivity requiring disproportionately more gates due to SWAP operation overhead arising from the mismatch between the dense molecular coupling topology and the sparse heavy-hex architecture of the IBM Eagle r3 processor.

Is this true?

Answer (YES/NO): NO